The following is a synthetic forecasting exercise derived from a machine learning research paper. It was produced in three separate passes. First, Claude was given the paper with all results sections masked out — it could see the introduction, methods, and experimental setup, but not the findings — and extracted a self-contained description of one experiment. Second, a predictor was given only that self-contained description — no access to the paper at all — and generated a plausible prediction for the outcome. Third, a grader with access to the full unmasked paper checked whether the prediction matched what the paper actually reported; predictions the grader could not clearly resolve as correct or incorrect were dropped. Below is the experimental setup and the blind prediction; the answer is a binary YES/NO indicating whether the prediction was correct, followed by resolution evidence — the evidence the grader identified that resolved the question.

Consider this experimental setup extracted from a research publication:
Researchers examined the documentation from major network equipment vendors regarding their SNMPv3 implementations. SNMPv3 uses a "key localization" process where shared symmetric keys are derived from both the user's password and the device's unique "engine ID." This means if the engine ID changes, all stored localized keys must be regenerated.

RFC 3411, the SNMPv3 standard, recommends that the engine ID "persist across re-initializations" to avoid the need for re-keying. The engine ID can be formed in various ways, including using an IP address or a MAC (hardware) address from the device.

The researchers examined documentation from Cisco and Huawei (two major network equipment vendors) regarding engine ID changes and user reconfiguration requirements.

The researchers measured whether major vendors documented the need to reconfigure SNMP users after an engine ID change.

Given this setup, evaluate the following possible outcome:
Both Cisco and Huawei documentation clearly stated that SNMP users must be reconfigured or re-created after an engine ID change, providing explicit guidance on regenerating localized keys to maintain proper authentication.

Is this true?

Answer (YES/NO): NO